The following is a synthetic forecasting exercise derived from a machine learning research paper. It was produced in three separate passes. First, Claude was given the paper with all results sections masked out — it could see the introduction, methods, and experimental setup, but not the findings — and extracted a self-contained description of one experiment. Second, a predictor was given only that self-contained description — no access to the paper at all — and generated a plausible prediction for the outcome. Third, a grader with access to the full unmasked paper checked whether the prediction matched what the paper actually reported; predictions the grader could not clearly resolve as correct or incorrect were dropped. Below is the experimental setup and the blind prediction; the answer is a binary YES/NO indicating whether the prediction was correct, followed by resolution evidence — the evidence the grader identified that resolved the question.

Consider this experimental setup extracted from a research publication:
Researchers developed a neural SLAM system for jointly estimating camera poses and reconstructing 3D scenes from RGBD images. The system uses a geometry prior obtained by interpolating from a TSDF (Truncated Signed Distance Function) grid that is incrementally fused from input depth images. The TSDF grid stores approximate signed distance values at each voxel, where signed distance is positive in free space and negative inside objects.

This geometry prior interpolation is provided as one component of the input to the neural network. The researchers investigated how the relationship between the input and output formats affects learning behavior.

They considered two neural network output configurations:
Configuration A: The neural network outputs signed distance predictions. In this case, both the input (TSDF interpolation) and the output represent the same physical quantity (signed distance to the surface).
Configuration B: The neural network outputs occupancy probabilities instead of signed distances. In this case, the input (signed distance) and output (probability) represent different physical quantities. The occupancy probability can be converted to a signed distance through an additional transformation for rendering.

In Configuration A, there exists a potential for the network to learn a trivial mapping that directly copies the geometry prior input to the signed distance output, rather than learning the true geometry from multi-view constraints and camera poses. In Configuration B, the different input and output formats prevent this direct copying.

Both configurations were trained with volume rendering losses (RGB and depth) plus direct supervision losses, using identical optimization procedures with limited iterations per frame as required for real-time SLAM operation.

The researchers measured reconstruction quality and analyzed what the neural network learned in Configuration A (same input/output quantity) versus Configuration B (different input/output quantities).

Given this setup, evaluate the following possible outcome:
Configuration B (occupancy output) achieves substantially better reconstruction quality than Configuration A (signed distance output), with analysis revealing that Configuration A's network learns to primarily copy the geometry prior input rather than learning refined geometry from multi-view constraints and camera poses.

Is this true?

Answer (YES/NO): YES